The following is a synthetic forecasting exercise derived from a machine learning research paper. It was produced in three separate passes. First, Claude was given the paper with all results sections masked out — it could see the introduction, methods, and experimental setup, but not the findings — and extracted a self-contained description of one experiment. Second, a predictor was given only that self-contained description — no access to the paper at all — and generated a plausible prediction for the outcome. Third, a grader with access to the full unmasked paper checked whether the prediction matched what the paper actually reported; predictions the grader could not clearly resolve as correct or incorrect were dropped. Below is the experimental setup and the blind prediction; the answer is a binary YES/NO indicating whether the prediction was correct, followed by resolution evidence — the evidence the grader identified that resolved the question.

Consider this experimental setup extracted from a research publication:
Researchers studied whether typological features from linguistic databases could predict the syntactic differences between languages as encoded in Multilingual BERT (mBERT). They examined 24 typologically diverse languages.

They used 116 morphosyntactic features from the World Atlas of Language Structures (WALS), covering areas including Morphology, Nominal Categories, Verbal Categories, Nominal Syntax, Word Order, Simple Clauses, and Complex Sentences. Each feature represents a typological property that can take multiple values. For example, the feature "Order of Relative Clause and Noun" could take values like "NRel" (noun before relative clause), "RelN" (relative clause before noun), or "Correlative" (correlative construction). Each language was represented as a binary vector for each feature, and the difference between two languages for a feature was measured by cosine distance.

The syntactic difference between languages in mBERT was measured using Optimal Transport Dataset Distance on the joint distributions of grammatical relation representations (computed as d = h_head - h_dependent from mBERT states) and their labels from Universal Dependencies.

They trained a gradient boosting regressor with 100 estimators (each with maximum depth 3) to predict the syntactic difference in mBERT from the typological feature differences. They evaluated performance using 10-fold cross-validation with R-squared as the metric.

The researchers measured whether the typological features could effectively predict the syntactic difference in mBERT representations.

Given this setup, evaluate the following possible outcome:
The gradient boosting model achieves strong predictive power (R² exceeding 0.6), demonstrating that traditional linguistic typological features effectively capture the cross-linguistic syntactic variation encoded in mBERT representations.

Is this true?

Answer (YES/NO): YES